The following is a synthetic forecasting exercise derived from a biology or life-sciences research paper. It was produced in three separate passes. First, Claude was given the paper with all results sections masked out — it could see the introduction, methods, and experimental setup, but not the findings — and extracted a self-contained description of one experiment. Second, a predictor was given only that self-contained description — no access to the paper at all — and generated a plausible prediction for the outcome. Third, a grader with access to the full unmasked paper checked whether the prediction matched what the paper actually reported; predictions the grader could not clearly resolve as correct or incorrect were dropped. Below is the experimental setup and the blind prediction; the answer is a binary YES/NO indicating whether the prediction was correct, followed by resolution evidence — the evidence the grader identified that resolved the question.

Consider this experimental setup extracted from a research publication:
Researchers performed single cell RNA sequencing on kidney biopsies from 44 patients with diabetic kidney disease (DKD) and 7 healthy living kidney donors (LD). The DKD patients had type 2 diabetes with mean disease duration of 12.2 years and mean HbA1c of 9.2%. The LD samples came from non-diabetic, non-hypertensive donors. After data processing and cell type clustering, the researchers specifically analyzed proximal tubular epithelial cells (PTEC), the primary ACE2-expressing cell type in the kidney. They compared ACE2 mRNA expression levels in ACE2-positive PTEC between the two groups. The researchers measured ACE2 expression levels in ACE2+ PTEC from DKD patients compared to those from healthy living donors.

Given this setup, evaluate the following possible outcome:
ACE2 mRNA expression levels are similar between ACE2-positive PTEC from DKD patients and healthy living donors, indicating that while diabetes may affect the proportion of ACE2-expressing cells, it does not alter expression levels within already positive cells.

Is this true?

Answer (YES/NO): NO